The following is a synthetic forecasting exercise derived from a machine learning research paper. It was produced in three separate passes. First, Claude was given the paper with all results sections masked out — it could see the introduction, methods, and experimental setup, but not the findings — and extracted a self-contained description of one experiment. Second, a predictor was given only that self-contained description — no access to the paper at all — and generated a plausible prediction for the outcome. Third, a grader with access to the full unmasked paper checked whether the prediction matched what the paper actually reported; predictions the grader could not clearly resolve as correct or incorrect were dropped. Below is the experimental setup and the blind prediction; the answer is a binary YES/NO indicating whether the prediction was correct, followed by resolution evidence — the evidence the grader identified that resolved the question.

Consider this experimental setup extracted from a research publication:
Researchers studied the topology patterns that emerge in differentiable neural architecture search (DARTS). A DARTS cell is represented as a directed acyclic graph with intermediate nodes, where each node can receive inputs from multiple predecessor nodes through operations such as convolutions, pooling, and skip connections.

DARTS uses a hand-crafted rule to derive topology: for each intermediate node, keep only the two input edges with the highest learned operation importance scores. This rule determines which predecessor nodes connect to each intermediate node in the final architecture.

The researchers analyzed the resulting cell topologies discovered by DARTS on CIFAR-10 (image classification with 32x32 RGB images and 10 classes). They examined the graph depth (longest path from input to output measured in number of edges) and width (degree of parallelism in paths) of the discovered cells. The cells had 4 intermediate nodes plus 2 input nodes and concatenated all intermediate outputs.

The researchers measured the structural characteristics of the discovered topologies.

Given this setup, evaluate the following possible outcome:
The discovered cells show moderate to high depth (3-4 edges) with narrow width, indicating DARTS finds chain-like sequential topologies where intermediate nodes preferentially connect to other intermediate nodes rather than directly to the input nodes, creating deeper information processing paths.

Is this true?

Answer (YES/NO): NO